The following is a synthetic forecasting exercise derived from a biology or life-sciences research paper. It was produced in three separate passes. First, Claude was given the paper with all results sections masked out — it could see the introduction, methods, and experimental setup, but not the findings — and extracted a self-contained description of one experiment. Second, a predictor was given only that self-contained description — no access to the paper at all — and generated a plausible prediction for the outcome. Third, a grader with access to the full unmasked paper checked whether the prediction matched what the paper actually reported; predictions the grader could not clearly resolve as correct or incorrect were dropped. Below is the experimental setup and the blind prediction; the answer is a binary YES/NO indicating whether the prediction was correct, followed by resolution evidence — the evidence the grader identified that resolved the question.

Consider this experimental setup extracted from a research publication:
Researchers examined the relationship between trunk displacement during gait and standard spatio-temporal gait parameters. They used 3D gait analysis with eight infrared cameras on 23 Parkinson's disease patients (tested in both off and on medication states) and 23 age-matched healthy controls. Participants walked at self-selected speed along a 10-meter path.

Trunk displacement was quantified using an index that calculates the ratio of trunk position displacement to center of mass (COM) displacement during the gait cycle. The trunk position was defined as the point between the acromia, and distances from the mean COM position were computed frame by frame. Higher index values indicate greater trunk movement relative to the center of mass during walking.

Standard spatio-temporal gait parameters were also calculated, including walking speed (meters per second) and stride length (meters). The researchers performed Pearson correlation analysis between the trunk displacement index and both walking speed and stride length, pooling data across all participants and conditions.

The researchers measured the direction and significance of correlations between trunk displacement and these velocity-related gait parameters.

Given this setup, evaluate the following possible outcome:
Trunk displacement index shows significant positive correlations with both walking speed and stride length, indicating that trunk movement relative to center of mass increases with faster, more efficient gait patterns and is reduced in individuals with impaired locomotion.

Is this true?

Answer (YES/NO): NO